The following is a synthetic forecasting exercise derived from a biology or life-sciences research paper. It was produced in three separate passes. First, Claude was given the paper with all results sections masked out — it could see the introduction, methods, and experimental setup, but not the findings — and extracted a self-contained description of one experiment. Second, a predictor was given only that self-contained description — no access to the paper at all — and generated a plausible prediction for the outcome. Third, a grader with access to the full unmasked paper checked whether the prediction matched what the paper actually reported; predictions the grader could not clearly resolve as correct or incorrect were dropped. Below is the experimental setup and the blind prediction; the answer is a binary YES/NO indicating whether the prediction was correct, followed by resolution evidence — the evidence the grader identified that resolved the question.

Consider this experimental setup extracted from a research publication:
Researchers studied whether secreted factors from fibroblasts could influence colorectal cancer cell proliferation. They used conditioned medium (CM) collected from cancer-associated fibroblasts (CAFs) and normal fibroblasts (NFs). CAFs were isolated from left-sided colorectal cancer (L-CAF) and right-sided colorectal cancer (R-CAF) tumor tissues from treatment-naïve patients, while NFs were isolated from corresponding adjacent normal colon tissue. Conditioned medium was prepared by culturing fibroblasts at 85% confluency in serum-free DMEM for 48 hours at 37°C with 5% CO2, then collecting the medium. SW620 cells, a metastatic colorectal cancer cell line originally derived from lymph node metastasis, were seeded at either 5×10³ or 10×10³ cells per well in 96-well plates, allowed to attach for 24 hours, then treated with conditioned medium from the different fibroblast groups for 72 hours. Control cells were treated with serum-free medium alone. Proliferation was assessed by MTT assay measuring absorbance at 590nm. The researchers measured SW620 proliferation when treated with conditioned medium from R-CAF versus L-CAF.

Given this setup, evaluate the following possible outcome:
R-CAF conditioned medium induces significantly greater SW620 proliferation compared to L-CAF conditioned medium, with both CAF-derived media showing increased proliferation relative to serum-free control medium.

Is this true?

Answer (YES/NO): NO